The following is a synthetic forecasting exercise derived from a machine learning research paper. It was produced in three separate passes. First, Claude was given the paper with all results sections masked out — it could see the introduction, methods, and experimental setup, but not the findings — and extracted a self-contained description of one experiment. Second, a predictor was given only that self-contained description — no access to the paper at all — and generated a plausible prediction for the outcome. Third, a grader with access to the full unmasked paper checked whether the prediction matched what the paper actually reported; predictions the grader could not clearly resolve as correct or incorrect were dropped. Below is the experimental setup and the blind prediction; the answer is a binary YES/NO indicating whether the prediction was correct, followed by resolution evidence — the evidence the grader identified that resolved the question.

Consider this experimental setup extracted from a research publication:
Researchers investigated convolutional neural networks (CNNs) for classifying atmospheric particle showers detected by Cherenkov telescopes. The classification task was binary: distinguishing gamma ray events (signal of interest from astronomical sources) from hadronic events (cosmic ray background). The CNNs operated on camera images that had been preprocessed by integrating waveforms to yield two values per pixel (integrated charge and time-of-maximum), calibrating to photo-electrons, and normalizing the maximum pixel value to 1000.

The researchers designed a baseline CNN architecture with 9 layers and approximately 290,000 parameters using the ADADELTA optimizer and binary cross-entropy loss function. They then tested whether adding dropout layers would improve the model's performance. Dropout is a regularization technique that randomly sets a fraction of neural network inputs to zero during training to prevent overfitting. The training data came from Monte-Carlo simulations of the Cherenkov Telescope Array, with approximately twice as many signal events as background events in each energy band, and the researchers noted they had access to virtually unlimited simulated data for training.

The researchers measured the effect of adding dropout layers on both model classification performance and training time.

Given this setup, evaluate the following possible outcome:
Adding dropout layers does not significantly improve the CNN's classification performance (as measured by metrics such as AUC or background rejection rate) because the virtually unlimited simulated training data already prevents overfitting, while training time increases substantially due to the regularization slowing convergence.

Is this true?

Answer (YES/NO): NO